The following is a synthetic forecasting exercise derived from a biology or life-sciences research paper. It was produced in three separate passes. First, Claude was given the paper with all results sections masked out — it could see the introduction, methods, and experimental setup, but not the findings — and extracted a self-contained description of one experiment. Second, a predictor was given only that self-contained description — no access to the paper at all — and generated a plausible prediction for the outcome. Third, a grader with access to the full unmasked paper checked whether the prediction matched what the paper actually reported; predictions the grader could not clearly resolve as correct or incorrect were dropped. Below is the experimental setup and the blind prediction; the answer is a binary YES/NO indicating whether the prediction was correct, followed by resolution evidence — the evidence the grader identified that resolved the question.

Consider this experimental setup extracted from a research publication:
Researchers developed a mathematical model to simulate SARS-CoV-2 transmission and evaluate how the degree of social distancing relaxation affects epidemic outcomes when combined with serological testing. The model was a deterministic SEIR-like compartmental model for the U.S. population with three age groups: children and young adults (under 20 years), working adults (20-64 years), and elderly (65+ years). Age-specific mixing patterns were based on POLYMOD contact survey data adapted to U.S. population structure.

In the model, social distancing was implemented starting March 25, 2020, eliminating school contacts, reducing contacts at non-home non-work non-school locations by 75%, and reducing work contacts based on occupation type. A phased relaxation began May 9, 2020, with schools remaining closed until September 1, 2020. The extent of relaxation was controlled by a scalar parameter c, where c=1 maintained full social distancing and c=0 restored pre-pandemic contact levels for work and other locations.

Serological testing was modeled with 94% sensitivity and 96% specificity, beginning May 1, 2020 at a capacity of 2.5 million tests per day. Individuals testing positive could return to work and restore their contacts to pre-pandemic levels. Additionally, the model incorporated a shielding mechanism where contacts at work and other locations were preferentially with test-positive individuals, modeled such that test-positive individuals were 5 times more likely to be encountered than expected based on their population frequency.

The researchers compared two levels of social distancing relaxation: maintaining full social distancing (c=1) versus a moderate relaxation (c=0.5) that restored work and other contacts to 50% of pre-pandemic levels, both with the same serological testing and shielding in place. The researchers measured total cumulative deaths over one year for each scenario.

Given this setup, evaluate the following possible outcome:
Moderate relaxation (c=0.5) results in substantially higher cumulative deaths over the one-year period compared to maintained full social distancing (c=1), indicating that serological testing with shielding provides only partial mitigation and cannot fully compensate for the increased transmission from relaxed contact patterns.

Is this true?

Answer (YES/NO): YES